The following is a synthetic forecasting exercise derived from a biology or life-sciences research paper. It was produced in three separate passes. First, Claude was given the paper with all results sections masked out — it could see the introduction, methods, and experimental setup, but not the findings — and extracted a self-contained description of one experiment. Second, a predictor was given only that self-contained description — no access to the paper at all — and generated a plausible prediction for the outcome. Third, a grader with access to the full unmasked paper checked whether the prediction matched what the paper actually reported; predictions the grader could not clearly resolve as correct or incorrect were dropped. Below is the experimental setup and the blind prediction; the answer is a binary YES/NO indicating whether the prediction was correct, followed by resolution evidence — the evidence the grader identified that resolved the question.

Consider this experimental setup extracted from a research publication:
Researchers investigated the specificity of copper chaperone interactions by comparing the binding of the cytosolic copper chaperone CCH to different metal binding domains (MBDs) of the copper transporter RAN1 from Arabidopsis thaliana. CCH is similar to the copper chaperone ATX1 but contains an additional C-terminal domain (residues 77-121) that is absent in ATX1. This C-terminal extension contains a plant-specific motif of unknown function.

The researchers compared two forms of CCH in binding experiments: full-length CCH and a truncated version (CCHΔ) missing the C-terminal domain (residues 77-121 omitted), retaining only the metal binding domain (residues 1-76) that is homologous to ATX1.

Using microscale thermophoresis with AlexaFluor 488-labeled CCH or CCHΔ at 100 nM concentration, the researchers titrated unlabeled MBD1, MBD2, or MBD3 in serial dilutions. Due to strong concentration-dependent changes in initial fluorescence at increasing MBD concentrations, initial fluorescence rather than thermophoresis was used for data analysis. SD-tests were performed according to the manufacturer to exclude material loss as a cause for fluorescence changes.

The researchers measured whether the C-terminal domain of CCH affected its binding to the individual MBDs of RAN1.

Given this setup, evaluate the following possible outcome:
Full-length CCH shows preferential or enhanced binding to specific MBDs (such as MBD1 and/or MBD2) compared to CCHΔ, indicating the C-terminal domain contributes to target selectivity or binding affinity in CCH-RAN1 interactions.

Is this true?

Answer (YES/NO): NO